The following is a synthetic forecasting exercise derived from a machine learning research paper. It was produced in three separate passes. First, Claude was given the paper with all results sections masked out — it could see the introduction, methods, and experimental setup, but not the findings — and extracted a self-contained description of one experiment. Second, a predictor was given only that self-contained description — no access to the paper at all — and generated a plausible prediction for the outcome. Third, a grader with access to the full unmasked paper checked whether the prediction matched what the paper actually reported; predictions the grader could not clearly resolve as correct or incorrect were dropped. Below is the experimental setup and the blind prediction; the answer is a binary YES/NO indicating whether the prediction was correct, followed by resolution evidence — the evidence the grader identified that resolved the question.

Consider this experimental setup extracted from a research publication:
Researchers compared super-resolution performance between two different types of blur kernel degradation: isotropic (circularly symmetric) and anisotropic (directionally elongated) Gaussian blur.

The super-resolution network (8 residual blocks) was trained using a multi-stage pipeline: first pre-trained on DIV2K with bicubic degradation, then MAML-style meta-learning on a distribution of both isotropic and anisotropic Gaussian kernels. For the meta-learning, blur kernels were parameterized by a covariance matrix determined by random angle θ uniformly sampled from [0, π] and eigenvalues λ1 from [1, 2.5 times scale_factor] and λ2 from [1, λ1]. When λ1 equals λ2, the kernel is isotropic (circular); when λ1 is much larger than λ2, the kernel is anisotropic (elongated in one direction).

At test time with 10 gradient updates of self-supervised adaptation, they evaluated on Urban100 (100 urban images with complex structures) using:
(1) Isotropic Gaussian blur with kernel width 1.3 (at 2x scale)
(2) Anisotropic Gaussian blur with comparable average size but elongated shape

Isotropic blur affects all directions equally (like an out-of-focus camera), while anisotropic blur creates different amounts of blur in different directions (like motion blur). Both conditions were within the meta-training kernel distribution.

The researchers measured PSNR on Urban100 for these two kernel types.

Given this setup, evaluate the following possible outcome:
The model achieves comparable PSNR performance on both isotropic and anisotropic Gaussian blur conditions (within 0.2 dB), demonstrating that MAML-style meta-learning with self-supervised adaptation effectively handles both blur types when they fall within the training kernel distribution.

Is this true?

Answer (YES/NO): NO